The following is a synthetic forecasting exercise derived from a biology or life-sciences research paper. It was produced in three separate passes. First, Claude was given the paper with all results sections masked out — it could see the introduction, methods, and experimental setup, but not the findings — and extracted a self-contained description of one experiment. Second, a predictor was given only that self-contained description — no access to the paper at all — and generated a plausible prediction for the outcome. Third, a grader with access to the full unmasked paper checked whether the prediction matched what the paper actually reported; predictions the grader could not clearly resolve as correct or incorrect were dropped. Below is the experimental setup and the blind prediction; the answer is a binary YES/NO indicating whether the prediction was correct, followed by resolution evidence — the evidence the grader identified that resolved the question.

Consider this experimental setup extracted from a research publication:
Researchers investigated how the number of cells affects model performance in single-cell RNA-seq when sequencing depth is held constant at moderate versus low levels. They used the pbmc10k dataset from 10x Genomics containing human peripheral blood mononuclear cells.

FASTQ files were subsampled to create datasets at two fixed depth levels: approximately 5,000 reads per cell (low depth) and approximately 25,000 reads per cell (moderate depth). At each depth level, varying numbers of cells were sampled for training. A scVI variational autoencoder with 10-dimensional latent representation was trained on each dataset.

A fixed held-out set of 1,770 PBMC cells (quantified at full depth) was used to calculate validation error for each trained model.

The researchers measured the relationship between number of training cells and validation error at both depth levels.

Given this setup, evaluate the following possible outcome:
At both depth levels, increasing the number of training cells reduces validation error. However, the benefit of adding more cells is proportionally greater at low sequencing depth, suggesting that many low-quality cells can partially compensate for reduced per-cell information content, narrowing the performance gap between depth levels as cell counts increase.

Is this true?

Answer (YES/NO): YES